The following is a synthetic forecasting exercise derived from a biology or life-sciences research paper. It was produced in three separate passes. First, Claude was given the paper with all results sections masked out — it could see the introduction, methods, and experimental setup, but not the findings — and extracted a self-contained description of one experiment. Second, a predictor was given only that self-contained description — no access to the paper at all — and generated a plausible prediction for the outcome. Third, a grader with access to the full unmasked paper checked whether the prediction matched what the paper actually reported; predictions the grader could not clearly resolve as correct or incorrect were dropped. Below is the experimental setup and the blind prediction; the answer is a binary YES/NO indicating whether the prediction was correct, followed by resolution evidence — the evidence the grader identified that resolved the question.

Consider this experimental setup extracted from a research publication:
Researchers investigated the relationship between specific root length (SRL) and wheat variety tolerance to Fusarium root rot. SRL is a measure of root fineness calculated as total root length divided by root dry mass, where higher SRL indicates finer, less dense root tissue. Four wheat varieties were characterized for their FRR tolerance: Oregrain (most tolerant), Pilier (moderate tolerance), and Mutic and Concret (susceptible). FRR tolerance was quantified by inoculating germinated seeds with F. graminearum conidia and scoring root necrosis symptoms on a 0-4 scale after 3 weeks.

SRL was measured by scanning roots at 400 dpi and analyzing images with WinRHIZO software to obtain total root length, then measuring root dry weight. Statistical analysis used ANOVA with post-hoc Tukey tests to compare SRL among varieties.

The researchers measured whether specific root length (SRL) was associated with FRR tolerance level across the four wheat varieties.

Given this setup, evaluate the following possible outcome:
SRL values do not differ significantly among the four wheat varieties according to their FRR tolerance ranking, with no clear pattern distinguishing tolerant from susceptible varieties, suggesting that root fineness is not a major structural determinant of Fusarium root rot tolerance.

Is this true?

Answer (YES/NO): NO